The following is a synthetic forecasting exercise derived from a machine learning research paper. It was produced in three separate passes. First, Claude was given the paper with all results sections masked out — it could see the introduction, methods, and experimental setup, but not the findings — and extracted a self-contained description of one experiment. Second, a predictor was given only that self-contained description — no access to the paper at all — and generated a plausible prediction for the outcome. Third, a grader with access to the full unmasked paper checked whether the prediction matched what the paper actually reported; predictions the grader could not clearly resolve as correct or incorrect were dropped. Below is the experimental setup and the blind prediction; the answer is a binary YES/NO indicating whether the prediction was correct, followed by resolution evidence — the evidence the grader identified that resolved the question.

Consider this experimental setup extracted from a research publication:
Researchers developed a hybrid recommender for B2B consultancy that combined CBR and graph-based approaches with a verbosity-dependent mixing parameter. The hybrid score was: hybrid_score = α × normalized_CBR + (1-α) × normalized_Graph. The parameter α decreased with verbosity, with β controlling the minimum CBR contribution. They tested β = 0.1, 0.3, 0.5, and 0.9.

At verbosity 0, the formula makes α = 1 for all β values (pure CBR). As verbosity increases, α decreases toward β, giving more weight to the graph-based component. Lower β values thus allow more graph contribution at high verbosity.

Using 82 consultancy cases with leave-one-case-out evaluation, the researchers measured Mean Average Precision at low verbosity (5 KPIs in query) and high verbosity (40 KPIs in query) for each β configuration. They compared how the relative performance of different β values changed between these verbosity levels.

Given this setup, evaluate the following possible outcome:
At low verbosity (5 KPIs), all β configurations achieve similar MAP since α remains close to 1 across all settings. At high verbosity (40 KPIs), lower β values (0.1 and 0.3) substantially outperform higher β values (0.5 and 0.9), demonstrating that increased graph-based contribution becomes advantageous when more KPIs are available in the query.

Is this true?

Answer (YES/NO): NO